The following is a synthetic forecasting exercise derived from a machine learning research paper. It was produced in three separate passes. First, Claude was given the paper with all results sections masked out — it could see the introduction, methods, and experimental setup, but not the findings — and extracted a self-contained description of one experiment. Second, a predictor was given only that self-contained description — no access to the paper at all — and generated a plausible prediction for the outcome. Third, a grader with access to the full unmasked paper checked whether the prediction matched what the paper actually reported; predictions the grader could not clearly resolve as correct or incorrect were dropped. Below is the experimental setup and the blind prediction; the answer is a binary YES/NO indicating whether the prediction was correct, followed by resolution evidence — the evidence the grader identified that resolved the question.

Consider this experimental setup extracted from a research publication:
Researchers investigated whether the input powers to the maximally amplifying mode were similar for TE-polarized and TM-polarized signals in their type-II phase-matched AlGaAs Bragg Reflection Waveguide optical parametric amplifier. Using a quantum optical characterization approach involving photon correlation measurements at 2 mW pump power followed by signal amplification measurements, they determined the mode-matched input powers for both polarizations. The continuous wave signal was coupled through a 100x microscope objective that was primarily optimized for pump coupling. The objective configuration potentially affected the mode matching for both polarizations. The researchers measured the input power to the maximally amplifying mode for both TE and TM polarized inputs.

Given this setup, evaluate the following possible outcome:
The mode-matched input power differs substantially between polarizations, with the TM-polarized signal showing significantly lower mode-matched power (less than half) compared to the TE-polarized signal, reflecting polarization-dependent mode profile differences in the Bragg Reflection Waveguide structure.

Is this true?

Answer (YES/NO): NO